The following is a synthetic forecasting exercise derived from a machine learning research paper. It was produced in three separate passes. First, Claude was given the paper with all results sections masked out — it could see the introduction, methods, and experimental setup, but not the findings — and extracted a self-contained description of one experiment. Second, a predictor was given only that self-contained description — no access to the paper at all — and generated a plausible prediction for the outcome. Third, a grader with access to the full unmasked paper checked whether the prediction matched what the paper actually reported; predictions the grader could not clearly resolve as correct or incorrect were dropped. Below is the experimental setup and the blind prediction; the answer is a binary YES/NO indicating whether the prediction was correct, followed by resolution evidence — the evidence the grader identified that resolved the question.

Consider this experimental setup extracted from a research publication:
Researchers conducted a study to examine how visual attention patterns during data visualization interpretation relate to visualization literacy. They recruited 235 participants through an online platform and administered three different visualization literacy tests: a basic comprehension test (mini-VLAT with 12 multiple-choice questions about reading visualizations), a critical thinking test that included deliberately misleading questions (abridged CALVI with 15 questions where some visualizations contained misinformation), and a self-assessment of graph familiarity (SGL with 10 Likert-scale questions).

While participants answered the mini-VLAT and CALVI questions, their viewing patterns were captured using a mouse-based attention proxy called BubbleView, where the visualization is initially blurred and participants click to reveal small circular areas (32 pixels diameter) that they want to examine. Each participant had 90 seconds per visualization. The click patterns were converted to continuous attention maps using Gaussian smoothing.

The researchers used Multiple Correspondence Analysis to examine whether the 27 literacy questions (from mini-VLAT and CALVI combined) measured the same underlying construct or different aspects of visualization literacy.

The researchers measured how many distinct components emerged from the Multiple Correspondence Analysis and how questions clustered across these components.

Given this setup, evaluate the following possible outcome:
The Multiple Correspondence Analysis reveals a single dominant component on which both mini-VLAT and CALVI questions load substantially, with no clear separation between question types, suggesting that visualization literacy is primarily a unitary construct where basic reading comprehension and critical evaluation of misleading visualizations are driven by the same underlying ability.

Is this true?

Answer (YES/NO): NO